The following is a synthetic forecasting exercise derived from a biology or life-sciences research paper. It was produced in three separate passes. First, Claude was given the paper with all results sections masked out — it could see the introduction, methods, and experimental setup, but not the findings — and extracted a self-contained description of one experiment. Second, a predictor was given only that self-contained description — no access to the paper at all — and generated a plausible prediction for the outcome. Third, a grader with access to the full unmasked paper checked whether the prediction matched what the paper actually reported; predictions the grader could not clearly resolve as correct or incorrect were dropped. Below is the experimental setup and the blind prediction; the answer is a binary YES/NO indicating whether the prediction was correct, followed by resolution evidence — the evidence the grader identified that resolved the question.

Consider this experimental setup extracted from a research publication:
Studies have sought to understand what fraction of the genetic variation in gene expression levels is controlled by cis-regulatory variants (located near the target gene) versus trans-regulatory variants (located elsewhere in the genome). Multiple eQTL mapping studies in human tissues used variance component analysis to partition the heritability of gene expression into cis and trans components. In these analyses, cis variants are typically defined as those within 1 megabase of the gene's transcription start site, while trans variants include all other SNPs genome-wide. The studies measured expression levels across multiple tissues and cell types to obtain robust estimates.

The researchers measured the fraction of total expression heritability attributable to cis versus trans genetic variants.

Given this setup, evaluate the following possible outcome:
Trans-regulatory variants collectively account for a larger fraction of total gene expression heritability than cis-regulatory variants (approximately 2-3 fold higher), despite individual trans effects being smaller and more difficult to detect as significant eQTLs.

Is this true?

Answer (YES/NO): YES